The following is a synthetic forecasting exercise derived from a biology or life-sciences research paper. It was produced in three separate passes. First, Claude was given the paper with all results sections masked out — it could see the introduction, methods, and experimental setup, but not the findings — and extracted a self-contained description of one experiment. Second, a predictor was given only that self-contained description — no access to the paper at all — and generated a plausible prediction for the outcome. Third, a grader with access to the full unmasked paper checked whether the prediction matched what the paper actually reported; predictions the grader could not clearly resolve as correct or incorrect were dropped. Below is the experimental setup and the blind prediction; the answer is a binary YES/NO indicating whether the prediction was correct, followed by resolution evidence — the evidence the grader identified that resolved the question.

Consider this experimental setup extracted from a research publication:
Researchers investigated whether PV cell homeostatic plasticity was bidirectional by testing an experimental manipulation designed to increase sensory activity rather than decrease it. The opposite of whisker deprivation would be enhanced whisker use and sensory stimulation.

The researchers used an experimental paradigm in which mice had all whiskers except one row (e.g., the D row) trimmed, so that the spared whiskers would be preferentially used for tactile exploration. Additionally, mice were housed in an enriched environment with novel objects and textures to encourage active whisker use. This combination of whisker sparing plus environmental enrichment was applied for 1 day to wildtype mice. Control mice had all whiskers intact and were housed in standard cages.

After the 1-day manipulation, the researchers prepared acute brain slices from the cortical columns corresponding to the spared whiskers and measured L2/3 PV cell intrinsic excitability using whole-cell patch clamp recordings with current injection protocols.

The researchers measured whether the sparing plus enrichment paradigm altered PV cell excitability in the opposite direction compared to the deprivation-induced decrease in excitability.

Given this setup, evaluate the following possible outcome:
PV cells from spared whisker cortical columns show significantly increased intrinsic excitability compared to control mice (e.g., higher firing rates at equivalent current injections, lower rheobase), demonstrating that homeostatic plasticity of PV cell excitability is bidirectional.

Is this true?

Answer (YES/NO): YES